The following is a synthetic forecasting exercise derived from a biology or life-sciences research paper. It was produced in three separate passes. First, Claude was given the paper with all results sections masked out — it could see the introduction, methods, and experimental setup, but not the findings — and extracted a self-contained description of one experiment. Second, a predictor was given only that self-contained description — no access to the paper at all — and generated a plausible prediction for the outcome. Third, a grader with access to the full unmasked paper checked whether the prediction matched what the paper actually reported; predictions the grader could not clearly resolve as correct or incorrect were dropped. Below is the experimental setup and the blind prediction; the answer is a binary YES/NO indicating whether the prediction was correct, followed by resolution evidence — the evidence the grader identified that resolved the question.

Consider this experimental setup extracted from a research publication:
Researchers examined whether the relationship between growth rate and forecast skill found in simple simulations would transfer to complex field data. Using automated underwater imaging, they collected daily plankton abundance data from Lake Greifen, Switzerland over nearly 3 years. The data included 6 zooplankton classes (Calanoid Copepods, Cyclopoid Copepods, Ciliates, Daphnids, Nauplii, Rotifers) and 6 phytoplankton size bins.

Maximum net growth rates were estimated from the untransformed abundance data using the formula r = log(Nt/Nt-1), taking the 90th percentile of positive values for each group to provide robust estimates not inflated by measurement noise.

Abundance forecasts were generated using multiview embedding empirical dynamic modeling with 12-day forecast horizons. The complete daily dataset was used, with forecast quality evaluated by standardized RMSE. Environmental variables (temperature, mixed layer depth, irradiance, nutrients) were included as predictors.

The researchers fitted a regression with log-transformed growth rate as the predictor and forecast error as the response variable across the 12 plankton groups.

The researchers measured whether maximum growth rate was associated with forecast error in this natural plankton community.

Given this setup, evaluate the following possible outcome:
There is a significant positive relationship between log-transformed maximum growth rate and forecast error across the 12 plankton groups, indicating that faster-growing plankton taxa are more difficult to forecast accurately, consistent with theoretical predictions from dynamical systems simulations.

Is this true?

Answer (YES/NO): NO